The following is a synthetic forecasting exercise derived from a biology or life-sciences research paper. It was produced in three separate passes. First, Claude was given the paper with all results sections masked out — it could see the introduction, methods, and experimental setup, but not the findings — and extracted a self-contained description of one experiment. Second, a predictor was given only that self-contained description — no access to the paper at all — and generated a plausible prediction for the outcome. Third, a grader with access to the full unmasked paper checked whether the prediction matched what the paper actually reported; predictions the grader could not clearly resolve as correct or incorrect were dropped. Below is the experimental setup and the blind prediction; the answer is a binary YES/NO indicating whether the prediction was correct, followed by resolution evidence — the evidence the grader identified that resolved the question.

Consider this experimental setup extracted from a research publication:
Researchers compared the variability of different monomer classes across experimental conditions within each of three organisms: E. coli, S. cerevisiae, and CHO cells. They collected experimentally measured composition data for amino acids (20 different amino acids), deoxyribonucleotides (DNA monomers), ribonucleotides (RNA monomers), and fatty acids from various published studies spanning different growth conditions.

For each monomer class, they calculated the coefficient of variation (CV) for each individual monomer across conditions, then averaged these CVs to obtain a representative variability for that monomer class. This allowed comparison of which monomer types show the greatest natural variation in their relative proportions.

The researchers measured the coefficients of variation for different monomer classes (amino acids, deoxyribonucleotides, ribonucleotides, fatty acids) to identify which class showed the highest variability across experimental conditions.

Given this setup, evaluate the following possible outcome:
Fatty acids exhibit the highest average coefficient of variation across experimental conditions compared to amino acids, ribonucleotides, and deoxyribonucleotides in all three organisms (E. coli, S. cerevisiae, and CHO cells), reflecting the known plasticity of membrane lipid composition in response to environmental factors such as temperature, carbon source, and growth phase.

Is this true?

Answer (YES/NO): YES